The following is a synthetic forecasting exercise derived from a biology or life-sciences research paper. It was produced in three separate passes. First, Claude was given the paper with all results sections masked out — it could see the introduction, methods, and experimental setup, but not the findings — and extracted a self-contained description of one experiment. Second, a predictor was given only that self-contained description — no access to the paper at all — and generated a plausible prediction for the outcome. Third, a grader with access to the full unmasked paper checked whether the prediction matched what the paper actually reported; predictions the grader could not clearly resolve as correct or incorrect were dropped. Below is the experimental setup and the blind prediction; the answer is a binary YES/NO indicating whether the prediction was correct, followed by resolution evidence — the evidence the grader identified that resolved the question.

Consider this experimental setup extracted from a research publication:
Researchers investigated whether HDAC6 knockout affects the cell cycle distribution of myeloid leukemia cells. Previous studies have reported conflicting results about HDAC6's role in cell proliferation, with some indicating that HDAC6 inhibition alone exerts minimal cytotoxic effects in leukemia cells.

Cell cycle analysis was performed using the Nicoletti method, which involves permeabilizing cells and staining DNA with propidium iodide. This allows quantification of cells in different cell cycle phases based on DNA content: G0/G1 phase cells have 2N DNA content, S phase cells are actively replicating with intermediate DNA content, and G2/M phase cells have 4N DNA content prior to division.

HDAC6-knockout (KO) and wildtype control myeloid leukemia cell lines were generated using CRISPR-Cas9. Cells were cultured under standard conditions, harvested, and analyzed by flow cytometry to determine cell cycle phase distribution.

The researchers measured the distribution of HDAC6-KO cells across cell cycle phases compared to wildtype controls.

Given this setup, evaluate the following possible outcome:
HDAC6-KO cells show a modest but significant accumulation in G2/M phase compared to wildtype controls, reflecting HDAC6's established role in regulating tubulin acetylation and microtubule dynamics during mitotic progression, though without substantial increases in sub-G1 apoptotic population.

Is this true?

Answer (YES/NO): NO